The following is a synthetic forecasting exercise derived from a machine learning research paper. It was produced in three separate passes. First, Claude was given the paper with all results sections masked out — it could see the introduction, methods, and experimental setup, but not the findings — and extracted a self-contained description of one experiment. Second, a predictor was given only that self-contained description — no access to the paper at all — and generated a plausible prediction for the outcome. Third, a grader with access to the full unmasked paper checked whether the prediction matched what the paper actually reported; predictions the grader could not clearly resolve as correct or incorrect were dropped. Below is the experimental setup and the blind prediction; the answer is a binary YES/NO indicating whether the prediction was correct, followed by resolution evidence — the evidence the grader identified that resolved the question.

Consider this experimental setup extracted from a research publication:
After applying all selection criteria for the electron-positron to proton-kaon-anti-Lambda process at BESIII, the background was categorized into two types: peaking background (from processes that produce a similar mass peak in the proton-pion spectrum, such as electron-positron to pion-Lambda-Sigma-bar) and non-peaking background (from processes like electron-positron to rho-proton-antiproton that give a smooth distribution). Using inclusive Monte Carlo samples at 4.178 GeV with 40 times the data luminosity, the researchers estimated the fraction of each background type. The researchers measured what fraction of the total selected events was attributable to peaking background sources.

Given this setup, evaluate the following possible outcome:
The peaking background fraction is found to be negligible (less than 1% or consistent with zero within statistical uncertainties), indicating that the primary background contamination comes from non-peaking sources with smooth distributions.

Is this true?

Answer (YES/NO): YES